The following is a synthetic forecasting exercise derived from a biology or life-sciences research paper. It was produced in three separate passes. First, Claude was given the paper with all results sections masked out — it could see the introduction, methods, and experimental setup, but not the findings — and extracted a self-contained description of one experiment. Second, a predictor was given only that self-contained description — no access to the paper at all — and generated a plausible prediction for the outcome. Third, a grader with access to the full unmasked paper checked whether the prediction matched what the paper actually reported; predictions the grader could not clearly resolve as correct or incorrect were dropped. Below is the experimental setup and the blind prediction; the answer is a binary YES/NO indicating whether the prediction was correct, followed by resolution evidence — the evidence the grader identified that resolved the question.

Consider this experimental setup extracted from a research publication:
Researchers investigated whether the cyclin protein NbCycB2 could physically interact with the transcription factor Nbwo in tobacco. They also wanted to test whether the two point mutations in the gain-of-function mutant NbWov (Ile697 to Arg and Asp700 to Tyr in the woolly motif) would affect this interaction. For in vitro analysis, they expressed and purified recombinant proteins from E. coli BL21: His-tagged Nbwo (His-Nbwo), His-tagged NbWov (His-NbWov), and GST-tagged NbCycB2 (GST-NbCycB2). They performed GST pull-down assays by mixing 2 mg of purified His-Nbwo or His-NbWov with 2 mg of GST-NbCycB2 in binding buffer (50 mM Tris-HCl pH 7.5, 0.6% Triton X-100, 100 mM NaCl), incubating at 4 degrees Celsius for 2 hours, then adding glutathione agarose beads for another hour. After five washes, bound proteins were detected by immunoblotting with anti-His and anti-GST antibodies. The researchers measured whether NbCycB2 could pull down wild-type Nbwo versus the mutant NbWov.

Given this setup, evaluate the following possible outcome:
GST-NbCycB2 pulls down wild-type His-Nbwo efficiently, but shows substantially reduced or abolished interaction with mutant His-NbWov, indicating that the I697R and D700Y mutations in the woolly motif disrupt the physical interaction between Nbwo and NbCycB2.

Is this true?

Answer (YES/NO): YES